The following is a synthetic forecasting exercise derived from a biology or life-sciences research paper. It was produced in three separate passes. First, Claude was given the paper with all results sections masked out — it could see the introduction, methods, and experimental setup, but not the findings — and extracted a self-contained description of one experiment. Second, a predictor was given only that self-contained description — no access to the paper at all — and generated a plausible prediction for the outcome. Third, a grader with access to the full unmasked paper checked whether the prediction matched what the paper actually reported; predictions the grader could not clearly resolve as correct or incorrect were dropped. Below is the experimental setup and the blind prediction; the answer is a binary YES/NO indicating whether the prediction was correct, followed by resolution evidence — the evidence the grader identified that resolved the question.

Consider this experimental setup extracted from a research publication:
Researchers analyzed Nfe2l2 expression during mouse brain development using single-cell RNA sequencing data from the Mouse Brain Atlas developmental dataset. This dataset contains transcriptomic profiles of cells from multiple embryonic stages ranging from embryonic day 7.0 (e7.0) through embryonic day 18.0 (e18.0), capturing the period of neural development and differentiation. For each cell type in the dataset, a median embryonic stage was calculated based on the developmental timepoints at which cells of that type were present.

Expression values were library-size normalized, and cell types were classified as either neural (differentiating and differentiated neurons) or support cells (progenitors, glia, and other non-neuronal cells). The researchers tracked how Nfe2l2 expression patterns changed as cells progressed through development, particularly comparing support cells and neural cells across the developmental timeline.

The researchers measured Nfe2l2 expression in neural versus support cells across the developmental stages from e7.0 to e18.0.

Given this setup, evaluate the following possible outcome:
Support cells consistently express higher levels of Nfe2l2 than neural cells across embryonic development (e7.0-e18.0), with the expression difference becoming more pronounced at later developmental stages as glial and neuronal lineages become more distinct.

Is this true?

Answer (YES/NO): YES